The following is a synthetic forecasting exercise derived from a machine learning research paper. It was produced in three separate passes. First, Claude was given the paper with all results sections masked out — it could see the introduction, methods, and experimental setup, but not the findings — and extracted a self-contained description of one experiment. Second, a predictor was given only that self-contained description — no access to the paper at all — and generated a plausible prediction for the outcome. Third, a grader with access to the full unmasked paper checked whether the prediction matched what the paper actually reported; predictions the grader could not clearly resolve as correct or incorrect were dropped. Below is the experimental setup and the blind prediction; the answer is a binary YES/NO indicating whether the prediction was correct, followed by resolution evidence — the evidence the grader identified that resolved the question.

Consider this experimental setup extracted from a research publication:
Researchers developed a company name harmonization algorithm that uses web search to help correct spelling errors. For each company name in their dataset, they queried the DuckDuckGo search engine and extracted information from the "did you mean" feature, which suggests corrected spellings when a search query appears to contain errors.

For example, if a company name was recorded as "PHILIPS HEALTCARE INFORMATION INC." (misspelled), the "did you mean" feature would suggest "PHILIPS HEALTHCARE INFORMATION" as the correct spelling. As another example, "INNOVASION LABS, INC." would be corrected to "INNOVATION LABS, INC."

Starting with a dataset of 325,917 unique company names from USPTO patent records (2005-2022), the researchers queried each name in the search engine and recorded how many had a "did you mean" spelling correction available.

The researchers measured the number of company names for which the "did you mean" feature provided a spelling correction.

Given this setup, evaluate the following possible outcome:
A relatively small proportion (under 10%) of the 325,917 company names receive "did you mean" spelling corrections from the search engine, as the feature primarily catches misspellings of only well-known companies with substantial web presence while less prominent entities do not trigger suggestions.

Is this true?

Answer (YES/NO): YES